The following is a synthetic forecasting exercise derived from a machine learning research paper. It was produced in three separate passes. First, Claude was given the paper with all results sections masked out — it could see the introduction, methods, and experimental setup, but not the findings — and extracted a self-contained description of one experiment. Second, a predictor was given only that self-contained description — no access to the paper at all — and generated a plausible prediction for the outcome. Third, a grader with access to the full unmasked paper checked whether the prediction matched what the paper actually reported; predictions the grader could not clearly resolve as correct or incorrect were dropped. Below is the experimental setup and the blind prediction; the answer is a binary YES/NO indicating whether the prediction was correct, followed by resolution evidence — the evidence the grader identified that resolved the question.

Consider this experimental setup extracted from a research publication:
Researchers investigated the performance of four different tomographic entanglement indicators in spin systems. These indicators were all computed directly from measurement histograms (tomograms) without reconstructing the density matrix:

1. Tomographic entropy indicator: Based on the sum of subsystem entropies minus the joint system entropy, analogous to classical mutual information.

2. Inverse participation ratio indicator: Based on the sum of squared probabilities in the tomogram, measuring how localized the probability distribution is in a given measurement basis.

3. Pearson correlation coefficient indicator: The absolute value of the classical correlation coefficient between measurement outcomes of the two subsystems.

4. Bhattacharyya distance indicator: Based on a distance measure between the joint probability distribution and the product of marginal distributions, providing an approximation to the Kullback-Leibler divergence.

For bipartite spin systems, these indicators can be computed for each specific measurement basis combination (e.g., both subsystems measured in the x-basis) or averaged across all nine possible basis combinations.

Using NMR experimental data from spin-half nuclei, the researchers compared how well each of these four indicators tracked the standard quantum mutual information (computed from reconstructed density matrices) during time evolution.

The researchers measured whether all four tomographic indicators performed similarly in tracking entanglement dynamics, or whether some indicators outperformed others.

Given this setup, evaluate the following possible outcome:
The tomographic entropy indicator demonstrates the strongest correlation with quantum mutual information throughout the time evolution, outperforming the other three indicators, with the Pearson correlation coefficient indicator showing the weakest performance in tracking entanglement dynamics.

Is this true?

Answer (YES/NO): NO